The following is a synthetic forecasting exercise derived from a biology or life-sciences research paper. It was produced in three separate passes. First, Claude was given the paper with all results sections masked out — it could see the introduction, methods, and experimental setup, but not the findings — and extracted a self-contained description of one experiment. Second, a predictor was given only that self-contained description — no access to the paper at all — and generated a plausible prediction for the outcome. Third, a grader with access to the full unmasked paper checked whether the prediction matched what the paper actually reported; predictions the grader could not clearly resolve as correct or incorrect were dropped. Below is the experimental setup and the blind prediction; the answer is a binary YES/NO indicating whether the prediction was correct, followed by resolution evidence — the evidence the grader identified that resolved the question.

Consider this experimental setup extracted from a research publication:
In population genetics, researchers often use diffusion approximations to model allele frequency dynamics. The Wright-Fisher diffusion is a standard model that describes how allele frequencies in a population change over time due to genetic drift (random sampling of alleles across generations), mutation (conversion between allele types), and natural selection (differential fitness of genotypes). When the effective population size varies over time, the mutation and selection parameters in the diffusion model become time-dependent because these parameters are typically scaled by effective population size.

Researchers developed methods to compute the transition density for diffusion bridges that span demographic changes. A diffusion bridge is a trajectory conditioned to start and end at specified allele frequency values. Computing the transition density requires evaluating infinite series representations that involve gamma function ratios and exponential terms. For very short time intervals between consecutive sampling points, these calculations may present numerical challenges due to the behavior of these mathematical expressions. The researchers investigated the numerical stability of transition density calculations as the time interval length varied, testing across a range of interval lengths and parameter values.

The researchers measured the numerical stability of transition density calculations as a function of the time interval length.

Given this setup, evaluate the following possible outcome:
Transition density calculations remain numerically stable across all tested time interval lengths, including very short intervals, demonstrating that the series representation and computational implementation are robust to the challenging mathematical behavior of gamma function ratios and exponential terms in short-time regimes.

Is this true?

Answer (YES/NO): NO